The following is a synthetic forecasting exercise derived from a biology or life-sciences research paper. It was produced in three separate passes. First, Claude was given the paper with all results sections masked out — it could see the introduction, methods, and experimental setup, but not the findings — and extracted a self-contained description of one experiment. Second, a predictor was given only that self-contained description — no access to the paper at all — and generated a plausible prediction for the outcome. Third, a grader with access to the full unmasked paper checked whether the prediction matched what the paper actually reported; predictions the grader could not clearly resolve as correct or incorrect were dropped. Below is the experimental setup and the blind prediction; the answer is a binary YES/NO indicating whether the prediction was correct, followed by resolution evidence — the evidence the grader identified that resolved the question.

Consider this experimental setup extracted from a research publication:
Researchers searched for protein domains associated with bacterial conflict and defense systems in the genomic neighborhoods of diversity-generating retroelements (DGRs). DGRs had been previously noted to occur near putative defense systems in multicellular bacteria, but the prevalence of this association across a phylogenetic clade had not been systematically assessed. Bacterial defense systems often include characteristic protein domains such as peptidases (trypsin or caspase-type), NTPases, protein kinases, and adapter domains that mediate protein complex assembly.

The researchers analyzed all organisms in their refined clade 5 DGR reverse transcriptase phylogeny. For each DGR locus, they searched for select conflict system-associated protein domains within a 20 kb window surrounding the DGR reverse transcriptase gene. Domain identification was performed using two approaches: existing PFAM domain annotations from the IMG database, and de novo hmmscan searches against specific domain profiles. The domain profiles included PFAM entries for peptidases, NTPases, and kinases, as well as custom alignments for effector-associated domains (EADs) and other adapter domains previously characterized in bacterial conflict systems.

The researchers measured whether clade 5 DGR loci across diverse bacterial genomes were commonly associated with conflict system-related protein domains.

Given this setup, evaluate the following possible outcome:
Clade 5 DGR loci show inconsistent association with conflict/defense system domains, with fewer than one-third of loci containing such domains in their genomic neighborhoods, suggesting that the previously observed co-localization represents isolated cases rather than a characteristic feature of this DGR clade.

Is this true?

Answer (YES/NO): NO